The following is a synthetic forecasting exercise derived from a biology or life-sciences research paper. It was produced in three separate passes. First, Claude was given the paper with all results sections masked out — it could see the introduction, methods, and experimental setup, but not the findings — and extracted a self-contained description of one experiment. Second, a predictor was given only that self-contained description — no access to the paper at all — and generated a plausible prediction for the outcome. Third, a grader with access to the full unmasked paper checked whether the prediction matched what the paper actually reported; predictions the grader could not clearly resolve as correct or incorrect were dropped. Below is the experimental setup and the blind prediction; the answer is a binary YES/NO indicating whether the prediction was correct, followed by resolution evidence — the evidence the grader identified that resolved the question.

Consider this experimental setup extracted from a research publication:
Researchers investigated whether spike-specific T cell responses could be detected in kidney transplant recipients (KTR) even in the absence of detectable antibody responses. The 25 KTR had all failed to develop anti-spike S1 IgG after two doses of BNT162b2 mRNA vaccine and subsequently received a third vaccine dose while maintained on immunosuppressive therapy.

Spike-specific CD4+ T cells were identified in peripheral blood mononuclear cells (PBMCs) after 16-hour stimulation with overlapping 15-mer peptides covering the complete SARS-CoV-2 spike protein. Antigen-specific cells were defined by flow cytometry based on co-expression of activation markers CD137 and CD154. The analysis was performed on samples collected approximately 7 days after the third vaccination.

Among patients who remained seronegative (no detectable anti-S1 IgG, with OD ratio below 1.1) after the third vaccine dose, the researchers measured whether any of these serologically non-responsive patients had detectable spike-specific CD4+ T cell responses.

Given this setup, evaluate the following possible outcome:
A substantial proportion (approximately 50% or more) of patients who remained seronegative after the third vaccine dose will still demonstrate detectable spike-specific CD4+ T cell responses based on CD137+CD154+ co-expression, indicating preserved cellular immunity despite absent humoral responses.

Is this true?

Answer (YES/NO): YES